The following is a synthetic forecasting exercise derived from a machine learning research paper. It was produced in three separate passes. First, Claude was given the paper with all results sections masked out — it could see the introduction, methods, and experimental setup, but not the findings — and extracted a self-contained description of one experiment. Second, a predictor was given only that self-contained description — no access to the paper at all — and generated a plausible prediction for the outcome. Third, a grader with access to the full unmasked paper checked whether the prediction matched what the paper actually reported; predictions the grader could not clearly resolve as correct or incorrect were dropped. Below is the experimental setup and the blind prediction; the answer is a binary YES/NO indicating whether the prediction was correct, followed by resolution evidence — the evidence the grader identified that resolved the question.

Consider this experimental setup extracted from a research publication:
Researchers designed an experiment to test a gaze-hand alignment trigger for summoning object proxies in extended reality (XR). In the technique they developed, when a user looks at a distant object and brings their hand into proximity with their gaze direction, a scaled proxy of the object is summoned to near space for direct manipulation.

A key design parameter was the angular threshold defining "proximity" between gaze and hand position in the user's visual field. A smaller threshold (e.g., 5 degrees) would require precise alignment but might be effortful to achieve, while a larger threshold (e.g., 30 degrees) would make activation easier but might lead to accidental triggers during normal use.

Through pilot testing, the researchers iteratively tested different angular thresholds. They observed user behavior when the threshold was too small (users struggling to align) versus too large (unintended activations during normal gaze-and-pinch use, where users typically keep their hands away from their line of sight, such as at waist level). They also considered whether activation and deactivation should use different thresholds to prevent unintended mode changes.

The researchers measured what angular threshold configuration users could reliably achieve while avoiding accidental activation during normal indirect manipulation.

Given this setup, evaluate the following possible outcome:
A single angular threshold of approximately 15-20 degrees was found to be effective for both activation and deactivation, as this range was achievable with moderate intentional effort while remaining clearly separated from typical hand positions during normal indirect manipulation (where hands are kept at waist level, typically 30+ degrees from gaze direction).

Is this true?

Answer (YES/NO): NO